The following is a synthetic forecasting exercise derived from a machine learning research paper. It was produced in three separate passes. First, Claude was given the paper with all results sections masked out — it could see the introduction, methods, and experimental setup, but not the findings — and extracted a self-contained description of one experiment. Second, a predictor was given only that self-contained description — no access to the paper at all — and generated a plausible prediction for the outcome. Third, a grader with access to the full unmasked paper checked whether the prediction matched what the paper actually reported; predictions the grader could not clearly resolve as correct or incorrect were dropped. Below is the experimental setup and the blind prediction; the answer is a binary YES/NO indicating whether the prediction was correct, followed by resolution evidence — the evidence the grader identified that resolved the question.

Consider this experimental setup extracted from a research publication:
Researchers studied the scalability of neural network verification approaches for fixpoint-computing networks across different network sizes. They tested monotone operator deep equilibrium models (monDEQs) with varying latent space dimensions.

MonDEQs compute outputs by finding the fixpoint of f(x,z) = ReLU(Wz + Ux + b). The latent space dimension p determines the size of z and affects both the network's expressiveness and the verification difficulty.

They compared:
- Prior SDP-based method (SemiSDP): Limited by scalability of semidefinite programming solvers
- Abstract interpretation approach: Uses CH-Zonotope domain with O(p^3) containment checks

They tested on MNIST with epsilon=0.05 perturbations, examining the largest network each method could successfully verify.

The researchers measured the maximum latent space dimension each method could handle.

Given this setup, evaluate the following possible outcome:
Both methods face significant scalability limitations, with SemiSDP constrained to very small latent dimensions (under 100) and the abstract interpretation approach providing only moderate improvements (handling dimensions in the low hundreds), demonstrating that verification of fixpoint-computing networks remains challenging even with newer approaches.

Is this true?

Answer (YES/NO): NO